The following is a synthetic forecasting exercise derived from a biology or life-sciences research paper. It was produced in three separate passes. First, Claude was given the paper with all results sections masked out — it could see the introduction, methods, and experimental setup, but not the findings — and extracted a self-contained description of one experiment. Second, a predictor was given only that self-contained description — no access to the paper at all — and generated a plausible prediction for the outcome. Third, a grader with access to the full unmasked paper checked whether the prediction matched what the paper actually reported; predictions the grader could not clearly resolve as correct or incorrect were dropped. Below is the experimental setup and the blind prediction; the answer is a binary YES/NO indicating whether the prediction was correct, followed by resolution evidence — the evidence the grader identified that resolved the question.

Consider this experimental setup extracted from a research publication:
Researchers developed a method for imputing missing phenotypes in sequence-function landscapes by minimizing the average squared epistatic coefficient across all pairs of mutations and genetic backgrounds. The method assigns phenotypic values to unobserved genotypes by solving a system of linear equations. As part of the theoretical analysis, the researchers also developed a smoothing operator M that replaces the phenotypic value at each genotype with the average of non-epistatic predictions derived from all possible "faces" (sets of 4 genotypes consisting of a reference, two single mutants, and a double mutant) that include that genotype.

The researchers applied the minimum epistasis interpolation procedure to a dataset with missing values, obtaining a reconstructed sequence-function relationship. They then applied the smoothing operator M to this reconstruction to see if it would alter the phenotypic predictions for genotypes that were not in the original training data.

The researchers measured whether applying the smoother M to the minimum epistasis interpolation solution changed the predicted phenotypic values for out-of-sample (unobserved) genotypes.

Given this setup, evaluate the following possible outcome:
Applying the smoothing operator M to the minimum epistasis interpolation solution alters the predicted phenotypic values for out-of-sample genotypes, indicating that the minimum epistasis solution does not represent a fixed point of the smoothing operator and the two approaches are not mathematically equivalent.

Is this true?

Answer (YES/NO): NO